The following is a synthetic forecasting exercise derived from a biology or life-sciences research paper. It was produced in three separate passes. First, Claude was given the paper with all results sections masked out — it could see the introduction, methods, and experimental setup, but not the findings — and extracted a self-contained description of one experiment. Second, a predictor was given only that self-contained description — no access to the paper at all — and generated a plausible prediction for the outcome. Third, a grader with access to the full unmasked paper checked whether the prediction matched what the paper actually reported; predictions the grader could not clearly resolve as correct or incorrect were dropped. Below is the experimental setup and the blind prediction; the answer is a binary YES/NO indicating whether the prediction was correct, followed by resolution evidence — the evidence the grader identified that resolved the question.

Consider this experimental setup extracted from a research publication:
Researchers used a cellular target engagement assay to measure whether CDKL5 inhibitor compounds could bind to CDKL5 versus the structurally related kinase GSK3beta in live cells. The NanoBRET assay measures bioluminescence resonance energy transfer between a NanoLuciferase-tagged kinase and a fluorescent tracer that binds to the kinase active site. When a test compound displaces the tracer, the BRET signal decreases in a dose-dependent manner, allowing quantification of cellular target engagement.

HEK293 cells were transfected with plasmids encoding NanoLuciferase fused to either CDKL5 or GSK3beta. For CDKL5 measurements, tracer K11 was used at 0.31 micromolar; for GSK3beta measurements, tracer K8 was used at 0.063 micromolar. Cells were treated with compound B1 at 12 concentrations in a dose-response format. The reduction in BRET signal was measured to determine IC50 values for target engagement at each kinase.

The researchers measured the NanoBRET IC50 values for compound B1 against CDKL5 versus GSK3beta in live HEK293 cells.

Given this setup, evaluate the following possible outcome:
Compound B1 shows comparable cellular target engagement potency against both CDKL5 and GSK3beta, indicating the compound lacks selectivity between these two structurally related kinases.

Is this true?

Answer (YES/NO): NO